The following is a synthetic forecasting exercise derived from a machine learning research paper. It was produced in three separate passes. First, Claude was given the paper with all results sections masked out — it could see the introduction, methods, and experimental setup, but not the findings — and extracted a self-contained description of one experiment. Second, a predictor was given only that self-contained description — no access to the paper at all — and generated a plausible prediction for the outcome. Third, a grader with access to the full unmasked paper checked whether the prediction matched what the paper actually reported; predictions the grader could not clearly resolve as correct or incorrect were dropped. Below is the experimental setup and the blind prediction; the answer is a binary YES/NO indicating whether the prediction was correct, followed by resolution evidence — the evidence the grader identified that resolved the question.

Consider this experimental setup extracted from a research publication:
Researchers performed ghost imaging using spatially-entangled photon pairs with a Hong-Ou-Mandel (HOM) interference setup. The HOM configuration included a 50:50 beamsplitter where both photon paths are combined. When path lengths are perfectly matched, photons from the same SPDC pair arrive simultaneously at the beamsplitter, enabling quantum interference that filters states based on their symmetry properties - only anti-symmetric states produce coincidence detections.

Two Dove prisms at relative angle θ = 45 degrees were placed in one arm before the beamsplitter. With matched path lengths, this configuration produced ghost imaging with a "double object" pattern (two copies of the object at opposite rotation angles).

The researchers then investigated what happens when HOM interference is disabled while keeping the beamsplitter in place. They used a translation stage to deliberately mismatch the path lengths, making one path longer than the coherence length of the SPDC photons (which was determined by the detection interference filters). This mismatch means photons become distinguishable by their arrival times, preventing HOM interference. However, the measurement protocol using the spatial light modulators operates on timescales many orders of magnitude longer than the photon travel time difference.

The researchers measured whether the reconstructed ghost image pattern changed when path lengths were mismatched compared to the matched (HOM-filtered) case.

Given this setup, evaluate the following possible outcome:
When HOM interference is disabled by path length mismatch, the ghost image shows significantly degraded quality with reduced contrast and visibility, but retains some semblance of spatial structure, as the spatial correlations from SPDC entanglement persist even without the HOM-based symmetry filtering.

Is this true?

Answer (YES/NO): NO